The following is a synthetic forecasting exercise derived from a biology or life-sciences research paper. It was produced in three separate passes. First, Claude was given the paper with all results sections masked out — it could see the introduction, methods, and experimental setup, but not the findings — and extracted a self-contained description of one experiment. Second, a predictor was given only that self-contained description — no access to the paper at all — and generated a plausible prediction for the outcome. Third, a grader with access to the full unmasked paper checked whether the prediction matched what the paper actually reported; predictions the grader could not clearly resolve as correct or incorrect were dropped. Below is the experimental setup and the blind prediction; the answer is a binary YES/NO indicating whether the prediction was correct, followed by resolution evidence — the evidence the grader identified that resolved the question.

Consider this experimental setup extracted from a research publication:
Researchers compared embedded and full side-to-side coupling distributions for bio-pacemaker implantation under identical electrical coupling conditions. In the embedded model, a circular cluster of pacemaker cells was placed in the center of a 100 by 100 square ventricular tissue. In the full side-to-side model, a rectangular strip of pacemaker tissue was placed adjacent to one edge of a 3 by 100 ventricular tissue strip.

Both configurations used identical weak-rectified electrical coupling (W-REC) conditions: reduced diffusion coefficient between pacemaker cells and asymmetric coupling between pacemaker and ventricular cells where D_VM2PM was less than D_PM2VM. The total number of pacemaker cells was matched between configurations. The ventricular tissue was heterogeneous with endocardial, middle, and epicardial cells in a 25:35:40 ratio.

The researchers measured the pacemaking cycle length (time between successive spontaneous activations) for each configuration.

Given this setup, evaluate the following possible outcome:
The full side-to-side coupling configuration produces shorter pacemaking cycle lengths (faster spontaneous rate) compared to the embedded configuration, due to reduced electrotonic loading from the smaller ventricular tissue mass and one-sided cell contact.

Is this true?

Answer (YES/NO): YES